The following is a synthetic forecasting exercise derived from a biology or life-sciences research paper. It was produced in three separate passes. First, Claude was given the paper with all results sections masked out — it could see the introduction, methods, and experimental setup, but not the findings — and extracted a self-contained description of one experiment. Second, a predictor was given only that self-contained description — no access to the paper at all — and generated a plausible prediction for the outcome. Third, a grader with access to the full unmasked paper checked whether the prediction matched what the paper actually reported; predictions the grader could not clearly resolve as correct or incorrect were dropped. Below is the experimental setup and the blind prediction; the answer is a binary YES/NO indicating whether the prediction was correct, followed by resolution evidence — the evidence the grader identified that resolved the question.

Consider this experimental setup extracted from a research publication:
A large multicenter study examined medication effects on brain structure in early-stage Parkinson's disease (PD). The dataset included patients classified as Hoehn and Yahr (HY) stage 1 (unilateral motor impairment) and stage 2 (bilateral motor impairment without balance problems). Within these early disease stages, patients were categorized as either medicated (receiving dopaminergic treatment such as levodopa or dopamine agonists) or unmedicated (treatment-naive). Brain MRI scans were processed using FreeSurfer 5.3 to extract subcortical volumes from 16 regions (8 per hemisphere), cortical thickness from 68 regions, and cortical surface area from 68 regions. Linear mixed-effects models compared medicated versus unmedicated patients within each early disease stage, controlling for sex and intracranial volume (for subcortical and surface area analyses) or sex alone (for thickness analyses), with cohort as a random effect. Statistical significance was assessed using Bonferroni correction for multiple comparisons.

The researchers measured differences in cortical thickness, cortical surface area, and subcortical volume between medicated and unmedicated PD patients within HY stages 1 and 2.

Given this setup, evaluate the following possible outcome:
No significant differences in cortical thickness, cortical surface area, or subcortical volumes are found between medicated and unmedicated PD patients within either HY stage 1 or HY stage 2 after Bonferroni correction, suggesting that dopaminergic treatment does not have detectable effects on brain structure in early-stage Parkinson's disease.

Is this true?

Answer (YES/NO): NO